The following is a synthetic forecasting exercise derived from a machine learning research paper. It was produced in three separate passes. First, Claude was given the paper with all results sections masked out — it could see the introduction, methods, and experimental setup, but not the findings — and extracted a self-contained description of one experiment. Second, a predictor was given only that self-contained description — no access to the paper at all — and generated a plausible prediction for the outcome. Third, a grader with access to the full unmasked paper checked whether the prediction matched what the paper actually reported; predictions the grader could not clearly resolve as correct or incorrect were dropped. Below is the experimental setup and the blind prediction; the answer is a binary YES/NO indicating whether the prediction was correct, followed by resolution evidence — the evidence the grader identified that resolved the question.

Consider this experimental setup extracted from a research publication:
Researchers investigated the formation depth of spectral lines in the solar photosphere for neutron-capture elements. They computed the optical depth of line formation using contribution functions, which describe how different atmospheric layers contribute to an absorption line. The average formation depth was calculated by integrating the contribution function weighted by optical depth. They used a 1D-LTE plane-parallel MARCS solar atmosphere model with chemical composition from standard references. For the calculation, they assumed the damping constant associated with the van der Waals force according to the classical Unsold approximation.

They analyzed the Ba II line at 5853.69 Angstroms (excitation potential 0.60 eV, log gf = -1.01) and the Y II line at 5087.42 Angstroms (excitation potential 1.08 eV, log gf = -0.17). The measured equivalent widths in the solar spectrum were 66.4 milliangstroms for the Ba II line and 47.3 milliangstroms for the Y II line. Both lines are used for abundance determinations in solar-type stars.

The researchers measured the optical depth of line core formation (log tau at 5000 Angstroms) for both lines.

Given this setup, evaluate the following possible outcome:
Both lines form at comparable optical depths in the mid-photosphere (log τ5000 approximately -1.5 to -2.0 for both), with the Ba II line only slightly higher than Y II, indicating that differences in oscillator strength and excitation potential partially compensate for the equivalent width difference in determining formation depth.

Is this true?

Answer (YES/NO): NO